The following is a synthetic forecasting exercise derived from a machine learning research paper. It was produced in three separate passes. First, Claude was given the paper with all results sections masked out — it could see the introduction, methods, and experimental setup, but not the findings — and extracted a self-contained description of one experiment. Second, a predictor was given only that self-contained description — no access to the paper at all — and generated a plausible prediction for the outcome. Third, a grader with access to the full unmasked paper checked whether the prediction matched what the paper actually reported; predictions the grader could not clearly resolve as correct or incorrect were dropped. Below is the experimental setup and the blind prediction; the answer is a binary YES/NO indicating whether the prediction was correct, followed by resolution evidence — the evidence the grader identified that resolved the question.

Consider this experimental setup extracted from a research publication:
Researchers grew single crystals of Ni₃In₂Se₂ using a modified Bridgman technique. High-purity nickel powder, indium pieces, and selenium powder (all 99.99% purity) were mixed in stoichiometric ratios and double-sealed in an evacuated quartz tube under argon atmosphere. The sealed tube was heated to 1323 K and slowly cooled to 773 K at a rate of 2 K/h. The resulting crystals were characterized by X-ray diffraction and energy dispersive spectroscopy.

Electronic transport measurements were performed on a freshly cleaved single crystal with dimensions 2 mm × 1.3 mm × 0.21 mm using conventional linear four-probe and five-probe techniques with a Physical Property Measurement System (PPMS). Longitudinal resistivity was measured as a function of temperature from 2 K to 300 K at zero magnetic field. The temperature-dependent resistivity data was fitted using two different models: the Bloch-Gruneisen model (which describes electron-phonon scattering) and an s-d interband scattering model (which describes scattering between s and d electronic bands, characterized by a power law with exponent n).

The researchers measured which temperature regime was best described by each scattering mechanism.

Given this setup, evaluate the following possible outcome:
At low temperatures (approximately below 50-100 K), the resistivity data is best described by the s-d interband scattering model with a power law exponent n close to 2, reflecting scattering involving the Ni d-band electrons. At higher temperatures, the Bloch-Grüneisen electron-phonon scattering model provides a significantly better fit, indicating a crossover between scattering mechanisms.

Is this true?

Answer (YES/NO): NO